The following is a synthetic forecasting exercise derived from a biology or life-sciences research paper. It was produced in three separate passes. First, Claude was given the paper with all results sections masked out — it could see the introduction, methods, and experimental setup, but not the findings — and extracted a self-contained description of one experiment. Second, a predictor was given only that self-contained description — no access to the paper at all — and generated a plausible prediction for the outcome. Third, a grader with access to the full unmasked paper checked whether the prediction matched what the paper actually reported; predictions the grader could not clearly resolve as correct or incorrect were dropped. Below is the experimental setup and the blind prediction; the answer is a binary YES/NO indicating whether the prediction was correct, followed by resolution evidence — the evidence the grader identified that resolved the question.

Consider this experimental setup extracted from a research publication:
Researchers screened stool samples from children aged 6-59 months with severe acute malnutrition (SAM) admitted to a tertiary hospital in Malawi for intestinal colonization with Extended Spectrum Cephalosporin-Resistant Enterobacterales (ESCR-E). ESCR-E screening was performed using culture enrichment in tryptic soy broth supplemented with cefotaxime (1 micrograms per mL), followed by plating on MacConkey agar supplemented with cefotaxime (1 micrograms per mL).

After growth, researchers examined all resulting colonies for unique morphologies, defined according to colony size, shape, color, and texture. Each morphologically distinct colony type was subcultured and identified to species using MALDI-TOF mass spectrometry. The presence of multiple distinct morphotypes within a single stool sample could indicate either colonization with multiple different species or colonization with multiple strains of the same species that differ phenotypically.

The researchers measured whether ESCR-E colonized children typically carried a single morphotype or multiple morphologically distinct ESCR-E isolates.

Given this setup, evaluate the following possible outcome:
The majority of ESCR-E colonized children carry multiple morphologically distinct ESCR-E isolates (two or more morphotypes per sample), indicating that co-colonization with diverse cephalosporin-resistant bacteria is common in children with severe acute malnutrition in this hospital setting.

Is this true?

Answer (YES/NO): YES